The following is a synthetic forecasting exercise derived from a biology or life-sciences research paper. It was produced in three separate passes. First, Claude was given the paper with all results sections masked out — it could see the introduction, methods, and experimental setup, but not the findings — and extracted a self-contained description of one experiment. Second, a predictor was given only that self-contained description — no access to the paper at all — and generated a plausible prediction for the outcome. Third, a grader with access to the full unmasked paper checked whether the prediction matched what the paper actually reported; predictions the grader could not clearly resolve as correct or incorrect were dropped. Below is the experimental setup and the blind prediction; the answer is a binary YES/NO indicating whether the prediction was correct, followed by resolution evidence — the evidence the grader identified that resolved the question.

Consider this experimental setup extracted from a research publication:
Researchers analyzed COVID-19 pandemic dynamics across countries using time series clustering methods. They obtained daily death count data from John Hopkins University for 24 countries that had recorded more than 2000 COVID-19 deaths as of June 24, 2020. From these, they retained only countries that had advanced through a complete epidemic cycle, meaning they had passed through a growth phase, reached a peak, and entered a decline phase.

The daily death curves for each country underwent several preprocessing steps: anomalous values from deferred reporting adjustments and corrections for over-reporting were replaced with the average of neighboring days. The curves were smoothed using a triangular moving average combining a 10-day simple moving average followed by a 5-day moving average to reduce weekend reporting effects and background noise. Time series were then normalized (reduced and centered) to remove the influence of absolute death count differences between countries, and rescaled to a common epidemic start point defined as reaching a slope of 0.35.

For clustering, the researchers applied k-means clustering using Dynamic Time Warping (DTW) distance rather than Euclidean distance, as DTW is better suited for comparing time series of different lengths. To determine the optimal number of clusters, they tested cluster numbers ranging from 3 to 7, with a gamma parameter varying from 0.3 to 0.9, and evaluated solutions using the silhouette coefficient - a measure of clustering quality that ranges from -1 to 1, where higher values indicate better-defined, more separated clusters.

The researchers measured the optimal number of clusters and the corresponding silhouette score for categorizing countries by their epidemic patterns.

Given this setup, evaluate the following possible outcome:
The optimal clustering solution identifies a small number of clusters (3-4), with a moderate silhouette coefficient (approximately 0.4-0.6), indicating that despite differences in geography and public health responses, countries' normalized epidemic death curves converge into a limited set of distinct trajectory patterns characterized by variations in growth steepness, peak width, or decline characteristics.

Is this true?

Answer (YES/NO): NO